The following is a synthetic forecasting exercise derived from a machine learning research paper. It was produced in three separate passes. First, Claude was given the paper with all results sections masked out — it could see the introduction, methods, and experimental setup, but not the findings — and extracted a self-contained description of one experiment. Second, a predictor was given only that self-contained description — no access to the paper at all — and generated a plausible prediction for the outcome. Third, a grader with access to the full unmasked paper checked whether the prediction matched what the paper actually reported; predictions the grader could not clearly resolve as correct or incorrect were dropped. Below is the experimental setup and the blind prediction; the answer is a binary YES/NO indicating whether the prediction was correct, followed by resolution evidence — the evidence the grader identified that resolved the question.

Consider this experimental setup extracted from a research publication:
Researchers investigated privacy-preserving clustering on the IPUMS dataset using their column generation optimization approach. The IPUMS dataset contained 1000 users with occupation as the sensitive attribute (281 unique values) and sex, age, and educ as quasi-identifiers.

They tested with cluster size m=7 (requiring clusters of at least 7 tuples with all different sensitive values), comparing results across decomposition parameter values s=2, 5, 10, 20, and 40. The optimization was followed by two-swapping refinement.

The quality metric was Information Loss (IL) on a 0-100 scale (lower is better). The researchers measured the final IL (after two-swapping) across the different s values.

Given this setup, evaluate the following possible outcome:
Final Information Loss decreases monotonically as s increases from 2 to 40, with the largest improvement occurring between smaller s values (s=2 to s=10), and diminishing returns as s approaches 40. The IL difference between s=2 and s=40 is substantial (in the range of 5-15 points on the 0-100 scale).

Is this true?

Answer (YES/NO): NO